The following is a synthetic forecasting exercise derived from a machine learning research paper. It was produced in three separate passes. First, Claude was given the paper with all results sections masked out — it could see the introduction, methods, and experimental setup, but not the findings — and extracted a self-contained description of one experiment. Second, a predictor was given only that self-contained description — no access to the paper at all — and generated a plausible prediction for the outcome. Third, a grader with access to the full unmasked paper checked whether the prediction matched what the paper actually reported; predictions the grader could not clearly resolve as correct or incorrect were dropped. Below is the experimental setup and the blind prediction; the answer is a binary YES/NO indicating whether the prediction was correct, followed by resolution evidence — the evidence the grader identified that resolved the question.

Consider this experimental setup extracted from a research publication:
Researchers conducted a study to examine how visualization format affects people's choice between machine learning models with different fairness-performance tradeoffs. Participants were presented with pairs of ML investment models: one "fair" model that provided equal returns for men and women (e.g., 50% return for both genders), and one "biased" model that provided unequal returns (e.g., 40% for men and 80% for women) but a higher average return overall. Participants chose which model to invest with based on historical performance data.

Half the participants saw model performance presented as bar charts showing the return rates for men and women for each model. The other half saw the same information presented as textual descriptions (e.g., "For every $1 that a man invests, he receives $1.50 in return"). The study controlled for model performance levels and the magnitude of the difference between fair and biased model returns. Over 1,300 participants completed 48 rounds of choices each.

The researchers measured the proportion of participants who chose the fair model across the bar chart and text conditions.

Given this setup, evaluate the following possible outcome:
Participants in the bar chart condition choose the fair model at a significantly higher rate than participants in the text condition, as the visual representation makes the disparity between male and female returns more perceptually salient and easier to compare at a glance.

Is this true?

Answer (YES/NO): NO